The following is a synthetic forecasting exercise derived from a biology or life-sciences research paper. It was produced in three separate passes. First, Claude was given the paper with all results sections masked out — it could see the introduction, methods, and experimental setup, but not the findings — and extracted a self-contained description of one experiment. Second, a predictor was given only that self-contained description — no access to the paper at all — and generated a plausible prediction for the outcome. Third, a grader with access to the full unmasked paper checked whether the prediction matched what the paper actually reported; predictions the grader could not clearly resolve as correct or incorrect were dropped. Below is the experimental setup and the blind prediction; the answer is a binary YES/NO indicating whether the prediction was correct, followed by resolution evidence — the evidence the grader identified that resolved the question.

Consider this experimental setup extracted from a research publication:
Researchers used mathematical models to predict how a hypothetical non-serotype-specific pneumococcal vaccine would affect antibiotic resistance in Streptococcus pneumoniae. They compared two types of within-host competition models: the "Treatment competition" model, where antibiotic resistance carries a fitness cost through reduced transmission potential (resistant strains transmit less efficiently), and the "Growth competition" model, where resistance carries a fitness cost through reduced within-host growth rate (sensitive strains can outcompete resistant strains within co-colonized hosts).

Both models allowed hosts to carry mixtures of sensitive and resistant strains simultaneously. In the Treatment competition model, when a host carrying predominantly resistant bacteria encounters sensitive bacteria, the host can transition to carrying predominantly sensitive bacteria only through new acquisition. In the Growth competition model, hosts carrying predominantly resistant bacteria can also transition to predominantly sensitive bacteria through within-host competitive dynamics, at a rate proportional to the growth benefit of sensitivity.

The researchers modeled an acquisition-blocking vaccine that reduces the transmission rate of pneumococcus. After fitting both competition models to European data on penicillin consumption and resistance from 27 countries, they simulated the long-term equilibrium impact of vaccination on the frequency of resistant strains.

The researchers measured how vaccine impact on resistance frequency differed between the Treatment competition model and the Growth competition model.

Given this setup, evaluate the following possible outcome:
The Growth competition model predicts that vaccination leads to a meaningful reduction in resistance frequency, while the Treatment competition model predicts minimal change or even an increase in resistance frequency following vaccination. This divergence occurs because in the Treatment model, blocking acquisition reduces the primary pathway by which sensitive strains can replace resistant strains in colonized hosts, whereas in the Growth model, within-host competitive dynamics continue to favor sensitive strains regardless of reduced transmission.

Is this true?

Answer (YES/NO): NO